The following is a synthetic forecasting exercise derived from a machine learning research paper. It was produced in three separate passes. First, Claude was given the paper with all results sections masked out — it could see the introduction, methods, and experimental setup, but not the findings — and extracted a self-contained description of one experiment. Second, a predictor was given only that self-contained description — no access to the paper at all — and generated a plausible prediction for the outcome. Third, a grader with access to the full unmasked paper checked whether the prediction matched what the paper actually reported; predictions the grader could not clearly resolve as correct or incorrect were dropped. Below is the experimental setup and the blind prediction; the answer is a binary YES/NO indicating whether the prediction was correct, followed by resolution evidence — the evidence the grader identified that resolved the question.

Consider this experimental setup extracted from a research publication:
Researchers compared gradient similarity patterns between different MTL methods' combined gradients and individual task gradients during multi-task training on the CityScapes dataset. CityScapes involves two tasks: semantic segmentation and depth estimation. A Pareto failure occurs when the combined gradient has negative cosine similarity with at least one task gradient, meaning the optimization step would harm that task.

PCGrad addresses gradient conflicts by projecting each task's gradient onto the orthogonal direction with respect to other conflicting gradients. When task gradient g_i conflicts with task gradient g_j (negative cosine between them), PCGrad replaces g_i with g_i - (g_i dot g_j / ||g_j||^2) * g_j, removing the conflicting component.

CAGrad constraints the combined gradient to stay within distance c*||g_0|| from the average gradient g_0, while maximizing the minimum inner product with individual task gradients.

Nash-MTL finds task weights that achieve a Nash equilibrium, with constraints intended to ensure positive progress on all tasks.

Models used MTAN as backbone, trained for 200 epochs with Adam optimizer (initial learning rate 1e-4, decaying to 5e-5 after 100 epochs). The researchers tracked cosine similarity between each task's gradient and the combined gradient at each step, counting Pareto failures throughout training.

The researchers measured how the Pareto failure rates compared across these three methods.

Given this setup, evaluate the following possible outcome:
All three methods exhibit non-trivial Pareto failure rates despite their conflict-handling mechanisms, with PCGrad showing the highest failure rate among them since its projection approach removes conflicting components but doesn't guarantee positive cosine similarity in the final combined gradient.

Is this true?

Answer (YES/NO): NO